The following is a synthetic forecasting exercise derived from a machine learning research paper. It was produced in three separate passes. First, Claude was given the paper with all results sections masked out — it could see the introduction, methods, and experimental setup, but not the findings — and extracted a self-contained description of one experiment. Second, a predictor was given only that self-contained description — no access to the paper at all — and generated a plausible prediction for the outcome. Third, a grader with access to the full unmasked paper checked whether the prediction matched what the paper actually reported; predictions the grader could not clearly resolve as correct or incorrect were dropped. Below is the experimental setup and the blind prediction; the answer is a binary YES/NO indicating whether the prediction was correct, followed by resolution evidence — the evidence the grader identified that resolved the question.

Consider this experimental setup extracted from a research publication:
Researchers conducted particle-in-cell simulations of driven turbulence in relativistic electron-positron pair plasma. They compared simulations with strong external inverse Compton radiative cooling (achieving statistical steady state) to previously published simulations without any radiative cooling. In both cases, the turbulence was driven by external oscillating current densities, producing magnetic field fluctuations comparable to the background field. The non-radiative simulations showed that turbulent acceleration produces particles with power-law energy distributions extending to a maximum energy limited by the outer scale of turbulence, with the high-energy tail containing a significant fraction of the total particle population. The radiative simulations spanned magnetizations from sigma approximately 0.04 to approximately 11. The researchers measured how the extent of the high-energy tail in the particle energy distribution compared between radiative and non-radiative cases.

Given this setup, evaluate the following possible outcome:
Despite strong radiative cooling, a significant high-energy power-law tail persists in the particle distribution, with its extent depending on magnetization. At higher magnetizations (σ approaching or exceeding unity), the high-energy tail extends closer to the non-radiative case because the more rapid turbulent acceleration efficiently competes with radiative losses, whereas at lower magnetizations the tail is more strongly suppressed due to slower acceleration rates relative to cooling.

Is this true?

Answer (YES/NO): NO